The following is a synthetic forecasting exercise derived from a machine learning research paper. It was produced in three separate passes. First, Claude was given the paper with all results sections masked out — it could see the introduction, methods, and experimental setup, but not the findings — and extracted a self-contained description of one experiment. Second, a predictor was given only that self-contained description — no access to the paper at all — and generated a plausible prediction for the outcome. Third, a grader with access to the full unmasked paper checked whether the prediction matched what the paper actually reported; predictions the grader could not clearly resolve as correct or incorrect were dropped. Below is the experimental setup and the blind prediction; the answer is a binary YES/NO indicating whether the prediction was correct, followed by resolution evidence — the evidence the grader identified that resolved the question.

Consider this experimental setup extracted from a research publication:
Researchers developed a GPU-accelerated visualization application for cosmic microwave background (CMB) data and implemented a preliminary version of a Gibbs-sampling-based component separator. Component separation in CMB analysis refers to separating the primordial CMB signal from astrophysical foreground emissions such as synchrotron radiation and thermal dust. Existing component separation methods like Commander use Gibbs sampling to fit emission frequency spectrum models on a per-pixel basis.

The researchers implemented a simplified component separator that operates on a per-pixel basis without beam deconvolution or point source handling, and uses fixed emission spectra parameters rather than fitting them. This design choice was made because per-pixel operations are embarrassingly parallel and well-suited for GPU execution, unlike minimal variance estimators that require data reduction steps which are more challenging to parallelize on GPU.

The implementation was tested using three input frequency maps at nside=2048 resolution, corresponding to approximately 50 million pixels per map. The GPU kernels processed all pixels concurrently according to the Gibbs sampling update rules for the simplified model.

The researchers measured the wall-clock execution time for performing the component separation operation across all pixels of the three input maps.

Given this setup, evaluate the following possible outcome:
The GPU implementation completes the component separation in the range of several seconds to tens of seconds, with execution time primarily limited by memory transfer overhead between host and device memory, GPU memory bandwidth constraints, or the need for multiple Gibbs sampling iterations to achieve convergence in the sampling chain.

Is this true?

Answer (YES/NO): NO